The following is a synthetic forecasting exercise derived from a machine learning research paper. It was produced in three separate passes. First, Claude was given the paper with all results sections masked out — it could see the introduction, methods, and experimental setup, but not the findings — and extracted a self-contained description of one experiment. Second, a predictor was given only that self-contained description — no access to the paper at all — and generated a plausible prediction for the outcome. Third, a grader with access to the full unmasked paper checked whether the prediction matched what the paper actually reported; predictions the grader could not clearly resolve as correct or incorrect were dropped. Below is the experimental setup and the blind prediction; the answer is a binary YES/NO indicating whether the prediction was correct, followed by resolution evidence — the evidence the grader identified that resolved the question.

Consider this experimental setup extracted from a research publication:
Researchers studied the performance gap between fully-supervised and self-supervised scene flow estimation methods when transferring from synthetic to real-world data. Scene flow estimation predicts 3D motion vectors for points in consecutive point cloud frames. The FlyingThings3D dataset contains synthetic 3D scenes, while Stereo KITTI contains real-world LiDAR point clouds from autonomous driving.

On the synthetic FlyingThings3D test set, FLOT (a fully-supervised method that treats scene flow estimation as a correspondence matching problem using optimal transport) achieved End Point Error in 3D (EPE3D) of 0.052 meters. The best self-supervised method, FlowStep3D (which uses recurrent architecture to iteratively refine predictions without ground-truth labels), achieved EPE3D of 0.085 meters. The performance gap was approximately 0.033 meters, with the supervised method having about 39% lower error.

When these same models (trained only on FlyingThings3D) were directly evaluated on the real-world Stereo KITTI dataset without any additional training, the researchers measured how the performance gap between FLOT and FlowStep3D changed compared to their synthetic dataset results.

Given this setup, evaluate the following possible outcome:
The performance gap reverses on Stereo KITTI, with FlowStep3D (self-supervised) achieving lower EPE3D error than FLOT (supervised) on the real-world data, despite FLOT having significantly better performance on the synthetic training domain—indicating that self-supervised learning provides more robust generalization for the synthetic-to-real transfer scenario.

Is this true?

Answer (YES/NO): NO